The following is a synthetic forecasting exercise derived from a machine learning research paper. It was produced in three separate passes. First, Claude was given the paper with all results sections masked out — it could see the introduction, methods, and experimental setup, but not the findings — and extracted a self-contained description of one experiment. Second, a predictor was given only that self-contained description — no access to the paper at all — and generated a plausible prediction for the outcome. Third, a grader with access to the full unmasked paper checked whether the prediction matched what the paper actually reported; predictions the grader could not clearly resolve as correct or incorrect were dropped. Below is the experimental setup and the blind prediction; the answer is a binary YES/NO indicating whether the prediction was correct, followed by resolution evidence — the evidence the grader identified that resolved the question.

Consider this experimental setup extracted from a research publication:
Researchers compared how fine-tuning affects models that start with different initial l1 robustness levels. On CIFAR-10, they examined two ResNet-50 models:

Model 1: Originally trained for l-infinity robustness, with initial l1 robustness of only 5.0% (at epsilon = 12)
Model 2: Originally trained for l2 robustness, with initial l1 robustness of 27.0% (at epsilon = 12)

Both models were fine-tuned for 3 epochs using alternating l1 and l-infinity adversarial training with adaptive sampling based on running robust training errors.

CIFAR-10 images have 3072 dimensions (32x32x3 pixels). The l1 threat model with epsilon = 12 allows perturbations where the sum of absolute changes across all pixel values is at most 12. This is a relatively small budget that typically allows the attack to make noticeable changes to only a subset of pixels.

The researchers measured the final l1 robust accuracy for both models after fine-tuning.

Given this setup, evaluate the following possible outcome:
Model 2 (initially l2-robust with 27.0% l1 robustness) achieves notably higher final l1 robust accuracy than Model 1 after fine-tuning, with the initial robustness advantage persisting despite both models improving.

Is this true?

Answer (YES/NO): NO